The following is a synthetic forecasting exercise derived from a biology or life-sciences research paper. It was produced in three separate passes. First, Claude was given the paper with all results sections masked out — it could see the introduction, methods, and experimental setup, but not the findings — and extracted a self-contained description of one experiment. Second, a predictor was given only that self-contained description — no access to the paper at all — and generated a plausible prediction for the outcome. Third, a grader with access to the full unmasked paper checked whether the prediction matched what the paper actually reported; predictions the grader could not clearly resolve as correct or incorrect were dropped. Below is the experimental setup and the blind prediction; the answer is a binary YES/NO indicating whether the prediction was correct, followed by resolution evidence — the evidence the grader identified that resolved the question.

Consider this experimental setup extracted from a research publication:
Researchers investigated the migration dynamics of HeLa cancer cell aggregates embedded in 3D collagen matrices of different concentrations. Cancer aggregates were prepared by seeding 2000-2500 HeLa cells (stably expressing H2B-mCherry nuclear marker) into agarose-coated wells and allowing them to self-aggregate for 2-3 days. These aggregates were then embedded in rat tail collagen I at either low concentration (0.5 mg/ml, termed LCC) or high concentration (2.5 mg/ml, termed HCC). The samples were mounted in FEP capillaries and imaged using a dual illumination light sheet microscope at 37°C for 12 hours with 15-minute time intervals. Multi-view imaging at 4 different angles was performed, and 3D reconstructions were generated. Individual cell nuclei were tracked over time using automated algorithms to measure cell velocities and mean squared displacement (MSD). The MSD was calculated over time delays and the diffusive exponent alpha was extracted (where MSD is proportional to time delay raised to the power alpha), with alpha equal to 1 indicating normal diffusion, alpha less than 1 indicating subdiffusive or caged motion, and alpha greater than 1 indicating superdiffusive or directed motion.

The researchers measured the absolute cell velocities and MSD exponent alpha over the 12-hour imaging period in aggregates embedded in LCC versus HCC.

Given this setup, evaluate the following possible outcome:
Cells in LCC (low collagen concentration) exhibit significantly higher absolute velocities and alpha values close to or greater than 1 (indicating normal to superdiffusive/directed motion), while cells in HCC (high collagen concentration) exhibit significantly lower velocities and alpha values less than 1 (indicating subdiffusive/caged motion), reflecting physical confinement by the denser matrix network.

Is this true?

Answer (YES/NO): NO